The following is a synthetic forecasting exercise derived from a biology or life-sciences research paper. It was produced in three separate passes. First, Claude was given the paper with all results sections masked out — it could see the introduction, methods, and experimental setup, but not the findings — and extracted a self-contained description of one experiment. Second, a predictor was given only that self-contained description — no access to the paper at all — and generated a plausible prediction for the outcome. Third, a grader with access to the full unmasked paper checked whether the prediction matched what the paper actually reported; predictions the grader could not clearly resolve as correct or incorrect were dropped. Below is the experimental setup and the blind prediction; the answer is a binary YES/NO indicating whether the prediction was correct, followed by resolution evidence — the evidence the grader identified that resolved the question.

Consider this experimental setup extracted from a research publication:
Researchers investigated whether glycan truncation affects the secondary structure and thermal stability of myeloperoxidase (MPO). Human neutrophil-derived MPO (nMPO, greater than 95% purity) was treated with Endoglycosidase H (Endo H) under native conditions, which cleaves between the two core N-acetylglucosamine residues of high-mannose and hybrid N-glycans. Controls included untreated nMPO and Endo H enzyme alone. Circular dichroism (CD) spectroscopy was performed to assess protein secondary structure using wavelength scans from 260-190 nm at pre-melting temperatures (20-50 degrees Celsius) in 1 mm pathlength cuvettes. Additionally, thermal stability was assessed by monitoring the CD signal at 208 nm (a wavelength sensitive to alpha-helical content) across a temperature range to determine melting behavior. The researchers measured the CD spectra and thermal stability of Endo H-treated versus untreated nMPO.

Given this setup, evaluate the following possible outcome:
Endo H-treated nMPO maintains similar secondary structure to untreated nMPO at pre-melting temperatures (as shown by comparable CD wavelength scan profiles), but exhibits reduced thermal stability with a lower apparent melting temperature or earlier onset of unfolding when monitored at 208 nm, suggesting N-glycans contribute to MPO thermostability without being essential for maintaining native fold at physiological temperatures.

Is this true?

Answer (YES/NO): NO